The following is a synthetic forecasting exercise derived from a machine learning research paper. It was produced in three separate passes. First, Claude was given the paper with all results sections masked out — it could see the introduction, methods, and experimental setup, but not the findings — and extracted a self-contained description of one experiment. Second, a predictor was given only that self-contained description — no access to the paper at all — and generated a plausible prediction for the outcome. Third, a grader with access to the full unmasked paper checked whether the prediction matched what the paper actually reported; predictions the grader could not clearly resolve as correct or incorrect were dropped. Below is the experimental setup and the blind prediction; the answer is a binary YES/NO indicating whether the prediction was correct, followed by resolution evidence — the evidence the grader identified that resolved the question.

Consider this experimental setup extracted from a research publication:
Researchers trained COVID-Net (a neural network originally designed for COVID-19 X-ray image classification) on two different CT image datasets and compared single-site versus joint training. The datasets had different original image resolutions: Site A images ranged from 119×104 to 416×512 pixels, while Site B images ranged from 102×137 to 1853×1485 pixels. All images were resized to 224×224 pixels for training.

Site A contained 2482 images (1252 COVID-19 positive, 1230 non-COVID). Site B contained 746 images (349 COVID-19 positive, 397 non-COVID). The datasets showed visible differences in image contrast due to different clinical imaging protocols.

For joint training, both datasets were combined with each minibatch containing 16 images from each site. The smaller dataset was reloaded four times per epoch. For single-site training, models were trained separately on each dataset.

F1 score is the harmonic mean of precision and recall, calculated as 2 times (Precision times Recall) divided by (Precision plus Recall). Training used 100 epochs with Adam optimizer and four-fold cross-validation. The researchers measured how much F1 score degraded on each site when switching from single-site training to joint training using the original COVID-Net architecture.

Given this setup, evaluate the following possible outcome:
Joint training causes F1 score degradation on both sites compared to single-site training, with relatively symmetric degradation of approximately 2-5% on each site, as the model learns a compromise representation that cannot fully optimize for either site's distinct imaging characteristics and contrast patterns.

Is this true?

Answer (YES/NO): NO